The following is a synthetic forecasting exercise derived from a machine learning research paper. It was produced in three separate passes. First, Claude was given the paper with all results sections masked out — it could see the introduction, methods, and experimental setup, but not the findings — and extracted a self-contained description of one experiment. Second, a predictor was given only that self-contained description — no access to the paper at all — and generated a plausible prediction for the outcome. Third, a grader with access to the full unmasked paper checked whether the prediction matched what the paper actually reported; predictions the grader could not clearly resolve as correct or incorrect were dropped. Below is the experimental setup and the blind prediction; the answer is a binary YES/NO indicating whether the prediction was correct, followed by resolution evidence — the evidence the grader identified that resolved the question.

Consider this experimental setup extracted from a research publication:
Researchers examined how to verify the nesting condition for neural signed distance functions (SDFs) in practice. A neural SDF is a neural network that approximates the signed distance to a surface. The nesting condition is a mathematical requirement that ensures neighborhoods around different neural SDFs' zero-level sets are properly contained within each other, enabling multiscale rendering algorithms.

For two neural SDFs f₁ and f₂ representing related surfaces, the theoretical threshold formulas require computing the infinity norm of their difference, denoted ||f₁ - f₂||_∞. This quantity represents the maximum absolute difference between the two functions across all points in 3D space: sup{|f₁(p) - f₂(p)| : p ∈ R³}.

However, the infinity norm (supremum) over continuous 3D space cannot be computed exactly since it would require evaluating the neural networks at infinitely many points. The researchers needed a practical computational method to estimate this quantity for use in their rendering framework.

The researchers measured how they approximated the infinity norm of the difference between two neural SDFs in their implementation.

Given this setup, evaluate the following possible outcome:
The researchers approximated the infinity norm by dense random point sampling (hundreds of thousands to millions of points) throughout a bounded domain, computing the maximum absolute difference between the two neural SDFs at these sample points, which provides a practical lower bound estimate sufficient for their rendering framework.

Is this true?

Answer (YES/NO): NO